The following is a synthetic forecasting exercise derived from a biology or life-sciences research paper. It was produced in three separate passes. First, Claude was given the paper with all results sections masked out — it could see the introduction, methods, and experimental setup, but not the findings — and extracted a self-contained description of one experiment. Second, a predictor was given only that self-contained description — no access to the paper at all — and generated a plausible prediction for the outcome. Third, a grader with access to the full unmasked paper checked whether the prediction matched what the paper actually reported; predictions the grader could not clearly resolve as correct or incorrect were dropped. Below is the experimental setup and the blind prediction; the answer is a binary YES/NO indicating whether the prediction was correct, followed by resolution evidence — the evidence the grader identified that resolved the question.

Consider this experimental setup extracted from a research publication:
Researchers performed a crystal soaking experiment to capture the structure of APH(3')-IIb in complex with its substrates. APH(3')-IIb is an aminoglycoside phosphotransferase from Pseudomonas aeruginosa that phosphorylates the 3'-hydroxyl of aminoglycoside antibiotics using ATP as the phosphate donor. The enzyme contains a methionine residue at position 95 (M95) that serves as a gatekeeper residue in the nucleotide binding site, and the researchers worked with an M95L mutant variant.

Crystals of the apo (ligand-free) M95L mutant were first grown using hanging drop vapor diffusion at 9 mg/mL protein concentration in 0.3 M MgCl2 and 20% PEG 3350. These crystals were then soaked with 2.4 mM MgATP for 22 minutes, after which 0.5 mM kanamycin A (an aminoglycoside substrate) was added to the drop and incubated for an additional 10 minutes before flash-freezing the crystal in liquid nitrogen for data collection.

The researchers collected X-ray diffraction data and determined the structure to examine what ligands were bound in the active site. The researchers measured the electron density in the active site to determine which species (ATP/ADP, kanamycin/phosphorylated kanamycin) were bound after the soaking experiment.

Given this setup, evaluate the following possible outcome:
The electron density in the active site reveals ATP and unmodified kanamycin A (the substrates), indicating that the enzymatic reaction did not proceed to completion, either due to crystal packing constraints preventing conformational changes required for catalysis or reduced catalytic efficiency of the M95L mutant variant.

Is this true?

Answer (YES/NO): NO